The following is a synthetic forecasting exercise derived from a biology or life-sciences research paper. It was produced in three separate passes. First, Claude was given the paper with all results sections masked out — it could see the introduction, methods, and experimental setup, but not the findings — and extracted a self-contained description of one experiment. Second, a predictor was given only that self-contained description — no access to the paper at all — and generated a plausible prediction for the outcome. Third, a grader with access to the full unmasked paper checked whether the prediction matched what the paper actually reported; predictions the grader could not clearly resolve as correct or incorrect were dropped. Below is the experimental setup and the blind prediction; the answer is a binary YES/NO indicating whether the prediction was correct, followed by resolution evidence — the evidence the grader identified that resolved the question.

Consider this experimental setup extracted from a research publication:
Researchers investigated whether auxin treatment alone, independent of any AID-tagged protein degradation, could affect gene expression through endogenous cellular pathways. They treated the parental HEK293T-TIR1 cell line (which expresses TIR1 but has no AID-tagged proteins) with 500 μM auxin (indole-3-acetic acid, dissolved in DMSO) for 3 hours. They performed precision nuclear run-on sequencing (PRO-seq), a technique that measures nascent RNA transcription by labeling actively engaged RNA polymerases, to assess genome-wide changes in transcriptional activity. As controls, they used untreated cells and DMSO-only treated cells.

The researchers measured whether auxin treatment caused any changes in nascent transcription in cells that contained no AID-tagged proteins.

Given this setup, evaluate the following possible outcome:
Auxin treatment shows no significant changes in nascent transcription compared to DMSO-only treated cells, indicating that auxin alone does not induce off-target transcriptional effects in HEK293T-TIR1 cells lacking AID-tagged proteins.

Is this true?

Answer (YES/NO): NO